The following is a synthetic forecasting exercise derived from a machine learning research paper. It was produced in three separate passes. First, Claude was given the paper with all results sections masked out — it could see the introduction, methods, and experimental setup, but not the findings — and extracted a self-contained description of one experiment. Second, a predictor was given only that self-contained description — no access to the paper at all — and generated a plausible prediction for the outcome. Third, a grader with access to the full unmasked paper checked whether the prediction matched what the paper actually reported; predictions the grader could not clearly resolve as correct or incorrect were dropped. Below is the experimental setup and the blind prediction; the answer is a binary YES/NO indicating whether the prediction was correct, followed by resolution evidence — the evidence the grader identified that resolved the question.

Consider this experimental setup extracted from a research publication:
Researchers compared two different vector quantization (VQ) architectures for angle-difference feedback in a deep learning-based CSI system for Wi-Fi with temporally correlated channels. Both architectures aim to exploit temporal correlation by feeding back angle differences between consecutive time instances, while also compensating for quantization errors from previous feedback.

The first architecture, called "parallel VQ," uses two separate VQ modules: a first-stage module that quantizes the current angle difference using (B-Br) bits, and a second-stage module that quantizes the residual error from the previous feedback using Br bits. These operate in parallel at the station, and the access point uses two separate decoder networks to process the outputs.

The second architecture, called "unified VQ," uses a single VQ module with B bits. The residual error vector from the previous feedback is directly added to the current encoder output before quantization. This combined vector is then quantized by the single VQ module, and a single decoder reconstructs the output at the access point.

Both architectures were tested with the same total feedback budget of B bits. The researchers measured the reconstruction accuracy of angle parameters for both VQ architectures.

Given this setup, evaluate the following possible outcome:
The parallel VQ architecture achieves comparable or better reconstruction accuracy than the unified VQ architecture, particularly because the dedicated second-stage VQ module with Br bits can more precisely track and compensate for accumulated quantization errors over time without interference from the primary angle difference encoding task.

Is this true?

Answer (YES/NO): NO